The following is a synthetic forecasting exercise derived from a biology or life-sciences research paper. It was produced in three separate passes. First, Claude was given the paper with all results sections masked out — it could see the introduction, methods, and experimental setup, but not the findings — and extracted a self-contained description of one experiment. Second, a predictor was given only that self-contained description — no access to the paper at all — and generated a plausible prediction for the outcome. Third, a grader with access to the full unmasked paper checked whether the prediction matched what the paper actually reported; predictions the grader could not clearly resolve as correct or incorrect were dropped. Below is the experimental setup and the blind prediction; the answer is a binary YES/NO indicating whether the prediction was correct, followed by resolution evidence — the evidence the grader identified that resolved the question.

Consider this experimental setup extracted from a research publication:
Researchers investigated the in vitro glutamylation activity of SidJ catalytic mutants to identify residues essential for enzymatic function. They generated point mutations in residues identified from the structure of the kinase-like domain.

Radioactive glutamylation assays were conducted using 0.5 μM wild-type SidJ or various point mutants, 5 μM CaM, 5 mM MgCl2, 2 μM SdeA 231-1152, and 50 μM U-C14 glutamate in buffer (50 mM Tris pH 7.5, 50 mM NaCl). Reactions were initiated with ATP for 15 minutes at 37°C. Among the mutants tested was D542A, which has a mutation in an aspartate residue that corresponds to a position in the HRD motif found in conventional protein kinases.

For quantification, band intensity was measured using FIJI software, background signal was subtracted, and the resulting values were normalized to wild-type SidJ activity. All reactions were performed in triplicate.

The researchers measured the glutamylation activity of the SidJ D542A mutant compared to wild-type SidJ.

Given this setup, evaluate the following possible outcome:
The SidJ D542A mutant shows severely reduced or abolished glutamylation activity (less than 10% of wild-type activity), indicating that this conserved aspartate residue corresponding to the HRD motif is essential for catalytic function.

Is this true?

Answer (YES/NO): YES